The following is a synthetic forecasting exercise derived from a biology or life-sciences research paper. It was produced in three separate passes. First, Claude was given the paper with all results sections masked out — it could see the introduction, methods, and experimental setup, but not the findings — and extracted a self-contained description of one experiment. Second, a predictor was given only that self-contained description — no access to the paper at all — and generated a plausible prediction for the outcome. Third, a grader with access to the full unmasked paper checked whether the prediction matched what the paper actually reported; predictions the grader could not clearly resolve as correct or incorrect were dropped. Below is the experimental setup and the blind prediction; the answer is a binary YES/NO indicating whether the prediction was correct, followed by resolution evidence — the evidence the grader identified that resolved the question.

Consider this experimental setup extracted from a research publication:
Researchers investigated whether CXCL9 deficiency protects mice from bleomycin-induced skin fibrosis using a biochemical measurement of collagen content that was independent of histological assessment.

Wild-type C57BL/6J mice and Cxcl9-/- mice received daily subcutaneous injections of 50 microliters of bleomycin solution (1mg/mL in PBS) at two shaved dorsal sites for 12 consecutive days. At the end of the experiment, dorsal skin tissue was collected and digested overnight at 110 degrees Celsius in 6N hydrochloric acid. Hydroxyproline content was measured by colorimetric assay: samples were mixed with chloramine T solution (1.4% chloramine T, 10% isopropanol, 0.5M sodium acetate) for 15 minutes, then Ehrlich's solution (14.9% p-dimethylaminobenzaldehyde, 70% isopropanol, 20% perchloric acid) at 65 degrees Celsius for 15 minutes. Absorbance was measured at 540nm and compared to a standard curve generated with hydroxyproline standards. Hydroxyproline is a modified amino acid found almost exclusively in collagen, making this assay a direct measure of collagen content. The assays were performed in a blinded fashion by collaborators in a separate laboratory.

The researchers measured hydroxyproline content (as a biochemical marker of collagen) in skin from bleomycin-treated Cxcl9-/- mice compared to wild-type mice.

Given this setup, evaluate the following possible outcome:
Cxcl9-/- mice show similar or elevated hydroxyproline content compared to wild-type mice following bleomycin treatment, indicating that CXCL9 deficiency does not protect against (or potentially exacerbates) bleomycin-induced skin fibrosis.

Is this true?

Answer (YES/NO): NO